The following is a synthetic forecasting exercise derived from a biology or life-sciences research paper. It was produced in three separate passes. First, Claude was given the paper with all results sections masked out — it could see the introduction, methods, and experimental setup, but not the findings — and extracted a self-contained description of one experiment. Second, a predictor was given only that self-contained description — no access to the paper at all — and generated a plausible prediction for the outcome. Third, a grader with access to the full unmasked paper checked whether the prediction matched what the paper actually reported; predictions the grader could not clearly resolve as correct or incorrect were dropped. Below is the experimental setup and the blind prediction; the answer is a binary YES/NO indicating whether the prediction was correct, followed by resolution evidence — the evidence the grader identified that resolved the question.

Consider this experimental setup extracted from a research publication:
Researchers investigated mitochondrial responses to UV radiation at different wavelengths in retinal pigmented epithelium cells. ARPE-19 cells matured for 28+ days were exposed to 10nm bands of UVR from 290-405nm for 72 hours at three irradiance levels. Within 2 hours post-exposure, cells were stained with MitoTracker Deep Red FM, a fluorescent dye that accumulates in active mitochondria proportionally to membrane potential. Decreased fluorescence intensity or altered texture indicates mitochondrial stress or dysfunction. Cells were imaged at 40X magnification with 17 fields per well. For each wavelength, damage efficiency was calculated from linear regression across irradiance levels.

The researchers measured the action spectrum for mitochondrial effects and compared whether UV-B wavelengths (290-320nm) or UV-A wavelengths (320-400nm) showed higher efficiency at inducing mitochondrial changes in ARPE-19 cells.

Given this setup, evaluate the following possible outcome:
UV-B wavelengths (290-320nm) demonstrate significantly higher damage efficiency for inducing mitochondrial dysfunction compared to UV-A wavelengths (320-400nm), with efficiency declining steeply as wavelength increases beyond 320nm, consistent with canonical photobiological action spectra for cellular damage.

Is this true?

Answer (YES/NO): NO